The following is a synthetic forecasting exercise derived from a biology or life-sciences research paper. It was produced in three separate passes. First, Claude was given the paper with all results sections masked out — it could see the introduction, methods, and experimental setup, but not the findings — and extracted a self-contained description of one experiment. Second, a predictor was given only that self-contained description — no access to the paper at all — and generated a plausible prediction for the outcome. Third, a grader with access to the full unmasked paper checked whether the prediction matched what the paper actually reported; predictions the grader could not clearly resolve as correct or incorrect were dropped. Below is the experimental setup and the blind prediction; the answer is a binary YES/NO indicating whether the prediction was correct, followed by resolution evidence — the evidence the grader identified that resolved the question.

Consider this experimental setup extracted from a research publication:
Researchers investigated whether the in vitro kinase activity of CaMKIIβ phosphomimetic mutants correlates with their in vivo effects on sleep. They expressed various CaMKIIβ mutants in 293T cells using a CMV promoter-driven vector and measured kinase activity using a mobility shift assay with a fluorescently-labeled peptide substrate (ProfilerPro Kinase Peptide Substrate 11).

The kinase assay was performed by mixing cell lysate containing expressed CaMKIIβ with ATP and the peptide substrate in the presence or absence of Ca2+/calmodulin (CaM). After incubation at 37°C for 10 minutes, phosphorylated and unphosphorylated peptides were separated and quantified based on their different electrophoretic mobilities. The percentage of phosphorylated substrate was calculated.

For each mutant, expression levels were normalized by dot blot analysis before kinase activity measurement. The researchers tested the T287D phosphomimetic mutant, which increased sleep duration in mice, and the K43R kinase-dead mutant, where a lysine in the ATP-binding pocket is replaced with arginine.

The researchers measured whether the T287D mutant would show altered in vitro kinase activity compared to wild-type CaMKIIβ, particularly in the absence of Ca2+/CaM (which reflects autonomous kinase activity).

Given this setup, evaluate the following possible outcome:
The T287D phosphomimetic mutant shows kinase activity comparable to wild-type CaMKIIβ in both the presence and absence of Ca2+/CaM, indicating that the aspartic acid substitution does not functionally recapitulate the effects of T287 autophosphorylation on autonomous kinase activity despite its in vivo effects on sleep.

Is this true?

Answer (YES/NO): NO